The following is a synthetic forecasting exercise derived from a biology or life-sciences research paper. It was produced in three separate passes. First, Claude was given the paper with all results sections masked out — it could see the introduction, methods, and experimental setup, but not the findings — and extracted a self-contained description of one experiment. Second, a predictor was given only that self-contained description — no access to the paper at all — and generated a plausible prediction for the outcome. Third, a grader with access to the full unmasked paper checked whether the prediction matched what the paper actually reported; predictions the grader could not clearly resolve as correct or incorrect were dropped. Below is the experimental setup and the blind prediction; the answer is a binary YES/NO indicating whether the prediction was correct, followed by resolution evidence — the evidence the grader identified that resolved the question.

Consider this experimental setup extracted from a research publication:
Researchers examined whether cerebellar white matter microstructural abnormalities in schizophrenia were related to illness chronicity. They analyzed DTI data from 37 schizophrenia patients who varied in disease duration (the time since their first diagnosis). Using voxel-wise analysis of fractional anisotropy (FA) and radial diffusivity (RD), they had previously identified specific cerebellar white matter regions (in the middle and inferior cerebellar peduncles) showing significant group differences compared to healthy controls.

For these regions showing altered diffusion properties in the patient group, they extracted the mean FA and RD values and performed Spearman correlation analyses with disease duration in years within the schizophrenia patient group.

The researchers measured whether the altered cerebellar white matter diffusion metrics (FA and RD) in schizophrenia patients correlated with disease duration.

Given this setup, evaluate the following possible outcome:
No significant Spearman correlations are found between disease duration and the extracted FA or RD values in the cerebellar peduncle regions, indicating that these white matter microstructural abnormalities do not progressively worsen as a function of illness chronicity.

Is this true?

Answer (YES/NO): NO